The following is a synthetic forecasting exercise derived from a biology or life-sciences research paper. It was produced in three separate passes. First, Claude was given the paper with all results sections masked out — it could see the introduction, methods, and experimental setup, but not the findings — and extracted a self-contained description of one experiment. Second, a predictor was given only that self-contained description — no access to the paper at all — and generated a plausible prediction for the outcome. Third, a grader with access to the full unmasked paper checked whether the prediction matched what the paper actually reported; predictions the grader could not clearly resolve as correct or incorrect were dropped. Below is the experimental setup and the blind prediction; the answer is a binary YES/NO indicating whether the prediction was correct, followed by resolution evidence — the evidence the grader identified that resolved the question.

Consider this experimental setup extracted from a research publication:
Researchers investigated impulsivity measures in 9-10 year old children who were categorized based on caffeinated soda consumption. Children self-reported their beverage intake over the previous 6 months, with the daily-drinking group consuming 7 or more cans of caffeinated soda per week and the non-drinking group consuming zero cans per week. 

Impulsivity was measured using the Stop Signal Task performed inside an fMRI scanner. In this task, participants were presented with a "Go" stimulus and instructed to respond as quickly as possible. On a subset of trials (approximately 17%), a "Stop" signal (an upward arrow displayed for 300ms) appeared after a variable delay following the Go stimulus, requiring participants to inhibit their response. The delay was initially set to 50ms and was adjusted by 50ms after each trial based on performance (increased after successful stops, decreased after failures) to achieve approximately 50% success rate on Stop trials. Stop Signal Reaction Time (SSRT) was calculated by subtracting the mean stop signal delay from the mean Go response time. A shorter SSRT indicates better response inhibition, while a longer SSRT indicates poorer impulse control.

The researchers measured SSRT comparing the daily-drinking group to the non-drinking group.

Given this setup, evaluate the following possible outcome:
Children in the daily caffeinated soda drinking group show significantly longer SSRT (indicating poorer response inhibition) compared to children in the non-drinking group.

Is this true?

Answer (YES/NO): YES